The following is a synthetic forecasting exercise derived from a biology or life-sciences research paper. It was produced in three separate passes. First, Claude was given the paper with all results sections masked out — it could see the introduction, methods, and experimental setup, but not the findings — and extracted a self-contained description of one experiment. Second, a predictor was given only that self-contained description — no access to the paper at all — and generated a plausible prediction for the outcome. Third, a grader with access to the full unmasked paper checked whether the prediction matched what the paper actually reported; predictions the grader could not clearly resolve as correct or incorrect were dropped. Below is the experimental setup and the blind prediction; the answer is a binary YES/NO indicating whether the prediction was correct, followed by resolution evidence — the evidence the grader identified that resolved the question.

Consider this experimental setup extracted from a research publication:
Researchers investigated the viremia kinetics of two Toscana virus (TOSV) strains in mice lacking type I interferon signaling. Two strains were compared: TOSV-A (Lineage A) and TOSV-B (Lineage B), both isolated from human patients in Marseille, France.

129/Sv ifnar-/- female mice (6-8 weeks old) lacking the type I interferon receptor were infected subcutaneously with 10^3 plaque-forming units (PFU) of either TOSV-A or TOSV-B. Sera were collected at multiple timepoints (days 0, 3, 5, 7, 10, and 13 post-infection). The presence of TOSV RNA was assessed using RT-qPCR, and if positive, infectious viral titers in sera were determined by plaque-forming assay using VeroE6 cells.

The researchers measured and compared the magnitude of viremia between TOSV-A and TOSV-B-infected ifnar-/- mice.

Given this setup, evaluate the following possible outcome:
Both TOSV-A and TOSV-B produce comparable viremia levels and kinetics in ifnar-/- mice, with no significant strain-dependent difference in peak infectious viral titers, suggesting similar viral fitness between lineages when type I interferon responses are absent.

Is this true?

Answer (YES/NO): NO